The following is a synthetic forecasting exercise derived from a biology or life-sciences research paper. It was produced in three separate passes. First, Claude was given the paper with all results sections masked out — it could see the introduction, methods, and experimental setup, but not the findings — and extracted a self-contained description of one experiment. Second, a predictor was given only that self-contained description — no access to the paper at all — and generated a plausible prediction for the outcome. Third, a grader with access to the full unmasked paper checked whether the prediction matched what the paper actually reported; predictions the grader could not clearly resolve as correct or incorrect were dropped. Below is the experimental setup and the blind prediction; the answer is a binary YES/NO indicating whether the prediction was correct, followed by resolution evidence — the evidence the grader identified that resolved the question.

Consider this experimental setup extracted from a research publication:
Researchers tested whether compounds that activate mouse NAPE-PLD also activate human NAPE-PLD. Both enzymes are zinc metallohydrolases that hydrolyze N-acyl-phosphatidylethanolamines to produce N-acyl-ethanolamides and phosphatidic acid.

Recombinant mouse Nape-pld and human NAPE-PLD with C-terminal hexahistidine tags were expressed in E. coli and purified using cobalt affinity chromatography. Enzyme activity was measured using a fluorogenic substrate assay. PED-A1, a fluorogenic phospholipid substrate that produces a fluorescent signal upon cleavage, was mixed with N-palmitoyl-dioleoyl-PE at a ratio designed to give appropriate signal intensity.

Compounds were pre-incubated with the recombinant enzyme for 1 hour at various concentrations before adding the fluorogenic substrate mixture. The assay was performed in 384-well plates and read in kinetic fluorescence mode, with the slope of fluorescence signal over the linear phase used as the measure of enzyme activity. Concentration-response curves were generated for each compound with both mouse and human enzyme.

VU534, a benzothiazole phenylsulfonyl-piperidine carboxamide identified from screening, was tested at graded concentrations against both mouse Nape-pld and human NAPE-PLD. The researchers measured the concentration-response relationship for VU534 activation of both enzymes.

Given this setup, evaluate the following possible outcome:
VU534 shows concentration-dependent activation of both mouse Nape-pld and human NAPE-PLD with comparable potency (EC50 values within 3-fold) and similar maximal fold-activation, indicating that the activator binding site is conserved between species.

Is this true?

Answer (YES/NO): NO